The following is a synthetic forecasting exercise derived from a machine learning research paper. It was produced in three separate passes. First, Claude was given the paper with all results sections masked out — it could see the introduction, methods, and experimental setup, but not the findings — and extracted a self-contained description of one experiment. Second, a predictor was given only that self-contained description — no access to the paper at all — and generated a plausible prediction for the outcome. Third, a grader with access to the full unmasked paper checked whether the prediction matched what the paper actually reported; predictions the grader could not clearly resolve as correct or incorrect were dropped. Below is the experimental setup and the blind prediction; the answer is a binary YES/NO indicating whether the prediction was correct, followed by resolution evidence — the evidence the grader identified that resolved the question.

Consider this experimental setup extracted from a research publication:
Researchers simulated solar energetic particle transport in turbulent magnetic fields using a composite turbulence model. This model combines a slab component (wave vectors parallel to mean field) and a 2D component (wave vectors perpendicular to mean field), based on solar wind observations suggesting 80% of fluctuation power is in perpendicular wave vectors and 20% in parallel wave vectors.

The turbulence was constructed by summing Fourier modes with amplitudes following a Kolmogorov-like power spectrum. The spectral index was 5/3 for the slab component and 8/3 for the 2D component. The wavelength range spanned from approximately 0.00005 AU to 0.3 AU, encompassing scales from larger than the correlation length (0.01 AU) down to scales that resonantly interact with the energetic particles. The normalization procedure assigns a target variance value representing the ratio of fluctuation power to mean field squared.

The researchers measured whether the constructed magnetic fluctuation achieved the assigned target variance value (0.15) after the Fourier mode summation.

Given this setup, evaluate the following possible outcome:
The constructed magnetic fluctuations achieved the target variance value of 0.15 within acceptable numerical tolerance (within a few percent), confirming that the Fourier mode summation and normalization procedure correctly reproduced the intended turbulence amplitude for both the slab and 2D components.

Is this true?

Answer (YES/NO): YES